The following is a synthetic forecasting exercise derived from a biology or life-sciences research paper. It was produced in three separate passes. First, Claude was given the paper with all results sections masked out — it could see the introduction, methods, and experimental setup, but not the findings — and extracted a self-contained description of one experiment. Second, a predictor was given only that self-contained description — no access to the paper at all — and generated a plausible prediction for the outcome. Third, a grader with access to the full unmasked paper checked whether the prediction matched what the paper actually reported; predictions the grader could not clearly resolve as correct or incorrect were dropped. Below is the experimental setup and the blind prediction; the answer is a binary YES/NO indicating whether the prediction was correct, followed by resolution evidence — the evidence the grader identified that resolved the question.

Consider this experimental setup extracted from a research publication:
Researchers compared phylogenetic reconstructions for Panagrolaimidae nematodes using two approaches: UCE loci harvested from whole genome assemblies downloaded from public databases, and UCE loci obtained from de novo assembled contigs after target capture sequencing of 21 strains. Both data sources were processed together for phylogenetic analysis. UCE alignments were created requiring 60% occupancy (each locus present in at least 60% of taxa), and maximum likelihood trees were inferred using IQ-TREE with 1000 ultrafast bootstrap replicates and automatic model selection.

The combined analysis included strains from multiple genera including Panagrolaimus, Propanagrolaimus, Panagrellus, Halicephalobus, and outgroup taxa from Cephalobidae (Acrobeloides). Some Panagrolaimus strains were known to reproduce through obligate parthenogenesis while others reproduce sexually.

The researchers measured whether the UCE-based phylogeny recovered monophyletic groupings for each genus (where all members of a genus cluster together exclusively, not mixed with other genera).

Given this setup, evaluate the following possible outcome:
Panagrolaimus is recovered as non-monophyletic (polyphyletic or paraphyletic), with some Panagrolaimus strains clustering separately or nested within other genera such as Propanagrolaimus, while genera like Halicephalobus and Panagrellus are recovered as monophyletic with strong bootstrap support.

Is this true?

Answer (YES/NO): NO